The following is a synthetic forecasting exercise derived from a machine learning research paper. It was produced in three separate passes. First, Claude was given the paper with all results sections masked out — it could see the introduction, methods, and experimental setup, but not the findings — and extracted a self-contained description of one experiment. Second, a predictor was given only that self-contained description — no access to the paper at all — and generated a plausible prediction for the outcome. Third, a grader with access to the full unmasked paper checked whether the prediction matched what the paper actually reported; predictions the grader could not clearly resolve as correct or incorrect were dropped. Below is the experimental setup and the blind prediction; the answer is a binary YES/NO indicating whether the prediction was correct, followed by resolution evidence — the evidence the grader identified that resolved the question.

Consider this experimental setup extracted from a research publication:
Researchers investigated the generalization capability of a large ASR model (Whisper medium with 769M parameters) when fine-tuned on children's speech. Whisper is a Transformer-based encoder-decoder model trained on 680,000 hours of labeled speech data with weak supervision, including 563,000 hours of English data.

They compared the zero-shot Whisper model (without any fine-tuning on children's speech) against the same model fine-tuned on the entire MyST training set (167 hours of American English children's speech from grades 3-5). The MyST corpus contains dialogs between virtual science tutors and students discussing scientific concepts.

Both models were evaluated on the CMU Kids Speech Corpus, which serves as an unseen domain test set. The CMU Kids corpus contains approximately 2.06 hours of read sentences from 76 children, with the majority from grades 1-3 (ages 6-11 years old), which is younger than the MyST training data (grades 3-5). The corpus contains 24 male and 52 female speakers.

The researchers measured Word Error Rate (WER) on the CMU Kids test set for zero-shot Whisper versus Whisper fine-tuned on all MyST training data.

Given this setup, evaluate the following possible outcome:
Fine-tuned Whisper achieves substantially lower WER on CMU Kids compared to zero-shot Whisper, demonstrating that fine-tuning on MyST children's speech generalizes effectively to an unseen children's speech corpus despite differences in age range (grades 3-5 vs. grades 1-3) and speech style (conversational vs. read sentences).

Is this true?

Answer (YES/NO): NO